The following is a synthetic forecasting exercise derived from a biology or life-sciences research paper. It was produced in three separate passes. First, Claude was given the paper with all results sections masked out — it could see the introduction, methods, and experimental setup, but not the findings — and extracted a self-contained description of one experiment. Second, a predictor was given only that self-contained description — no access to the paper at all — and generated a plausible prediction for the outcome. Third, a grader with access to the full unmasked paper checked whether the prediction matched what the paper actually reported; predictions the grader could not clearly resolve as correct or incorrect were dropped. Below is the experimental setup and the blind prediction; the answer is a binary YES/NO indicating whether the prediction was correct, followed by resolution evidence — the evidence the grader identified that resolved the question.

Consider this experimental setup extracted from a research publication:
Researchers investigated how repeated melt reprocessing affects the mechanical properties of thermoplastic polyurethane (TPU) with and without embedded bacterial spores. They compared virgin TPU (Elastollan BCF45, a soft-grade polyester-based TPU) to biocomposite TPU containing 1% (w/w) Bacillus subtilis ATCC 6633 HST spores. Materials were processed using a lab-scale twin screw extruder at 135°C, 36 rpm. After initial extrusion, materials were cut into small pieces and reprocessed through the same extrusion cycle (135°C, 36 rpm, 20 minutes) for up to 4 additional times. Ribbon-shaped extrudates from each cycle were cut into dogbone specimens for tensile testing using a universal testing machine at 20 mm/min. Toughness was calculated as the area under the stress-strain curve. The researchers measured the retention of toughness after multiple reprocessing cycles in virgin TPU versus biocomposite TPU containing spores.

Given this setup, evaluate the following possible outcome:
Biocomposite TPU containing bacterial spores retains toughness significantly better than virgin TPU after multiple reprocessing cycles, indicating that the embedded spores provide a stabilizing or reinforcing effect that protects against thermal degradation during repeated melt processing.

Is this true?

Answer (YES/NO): YES